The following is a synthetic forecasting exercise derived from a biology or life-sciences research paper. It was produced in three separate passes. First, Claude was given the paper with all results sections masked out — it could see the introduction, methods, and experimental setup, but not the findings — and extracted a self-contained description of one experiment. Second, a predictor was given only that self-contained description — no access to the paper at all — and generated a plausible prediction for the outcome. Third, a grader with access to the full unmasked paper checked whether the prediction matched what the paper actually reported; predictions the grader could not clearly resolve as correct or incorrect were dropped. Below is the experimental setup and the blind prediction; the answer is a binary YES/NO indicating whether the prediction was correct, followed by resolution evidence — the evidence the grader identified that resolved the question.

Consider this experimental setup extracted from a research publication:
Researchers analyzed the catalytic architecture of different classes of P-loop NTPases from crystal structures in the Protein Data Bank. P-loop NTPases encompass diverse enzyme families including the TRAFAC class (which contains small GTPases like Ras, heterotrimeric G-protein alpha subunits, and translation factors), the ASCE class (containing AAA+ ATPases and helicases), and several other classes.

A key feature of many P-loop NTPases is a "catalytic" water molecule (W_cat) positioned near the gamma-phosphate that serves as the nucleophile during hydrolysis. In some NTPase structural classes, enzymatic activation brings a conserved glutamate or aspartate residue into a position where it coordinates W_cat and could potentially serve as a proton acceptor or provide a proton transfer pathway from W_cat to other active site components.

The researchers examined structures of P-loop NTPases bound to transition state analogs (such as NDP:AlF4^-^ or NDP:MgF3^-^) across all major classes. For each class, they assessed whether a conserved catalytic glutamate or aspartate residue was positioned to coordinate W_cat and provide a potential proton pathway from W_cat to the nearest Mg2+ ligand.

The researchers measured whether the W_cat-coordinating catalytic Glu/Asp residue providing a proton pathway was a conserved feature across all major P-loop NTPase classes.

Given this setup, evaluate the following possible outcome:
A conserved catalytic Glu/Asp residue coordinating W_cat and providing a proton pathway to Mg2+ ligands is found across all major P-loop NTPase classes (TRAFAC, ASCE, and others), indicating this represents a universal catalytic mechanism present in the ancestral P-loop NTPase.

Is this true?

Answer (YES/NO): NO